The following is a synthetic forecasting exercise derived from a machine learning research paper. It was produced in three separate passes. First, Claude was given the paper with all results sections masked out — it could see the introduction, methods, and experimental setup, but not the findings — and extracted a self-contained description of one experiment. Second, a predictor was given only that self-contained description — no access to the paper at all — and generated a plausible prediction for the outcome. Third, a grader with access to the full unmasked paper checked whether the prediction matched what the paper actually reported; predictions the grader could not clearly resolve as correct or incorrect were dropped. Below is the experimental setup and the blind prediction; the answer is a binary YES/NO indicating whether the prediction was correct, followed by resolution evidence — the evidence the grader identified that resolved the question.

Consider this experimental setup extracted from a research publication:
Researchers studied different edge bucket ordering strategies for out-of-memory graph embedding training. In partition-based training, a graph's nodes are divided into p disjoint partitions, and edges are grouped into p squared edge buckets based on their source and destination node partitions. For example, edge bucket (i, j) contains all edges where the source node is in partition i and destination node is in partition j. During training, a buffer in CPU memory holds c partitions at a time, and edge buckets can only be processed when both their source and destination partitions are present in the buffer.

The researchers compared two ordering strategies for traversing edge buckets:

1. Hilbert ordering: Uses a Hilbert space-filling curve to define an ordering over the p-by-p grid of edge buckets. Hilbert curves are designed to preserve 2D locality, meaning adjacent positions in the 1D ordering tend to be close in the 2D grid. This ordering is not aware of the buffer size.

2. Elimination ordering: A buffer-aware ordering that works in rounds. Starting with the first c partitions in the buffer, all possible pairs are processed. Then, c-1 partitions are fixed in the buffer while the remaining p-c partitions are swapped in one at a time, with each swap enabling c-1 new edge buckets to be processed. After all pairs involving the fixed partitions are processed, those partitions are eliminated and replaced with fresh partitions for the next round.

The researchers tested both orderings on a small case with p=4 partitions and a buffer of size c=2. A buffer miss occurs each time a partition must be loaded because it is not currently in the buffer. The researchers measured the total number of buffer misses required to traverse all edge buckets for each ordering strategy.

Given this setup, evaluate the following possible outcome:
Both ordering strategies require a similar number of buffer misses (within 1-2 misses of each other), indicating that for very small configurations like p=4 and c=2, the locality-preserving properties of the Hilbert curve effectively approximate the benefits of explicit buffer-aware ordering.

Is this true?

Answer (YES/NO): NO